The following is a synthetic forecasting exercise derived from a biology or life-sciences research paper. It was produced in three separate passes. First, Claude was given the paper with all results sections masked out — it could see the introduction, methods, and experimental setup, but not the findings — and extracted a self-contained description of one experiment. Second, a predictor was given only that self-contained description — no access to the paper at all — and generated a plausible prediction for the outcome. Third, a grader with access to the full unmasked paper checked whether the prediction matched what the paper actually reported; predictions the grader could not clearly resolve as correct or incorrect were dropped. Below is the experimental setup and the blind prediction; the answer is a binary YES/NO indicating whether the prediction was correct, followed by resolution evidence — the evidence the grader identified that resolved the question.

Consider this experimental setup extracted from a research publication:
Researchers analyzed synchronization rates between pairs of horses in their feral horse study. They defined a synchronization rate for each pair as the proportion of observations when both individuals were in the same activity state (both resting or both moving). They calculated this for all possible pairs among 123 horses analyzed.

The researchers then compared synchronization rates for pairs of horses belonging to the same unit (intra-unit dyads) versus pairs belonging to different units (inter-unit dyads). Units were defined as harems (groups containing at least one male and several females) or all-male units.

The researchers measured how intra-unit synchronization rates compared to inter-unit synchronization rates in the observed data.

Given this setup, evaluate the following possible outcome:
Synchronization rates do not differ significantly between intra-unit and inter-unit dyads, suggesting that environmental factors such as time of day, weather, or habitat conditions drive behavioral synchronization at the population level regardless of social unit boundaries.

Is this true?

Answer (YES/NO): NO